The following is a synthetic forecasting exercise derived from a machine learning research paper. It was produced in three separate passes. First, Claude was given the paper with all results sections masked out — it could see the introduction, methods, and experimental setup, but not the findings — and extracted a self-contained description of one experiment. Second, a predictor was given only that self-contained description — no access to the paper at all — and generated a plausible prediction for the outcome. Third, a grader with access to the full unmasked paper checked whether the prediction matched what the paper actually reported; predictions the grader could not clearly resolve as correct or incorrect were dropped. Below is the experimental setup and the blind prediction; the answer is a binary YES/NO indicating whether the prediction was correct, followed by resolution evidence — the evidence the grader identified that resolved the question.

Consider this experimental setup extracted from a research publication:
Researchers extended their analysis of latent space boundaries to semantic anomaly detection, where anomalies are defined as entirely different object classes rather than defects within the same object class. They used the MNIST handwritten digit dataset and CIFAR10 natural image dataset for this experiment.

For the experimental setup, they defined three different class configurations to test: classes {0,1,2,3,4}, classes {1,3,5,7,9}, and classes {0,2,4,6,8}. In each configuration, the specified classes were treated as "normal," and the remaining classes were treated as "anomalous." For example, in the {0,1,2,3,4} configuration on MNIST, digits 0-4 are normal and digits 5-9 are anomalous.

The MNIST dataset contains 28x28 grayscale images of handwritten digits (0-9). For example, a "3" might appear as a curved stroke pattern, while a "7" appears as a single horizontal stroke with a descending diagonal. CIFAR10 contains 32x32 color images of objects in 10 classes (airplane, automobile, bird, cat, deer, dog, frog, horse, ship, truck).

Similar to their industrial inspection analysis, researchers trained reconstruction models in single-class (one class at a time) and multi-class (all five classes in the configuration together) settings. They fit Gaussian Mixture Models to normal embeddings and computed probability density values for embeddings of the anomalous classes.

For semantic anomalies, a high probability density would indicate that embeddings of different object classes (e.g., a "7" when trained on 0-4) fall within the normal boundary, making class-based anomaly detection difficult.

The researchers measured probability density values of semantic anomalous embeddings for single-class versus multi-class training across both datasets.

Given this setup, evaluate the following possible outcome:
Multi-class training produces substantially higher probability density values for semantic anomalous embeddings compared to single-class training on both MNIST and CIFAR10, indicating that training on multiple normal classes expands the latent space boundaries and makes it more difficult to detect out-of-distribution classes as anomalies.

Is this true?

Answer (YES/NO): YES